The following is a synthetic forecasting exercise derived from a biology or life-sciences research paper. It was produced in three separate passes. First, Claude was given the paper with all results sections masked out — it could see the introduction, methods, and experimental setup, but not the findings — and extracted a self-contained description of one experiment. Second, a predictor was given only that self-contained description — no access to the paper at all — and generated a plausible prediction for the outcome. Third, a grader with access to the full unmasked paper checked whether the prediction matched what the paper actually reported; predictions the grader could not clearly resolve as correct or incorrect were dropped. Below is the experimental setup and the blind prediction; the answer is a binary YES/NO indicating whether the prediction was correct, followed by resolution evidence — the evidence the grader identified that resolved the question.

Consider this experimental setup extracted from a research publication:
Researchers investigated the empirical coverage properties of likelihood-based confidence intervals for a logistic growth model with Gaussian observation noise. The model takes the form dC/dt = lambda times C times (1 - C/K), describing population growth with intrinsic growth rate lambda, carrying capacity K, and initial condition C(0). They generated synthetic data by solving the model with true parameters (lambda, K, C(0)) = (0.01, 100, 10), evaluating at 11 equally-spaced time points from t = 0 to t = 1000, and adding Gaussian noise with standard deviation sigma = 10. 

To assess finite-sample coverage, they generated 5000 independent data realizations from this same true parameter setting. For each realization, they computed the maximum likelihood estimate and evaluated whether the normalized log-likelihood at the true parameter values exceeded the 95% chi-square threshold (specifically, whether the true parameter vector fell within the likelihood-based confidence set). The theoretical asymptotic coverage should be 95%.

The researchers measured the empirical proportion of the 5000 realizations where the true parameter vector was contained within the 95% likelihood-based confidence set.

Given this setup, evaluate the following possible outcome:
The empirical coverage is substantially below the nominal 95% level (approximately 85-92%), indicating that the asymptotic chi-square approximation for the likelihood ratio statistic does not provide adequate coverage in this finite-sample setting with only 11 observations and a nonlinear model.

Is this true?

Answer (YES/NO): NO